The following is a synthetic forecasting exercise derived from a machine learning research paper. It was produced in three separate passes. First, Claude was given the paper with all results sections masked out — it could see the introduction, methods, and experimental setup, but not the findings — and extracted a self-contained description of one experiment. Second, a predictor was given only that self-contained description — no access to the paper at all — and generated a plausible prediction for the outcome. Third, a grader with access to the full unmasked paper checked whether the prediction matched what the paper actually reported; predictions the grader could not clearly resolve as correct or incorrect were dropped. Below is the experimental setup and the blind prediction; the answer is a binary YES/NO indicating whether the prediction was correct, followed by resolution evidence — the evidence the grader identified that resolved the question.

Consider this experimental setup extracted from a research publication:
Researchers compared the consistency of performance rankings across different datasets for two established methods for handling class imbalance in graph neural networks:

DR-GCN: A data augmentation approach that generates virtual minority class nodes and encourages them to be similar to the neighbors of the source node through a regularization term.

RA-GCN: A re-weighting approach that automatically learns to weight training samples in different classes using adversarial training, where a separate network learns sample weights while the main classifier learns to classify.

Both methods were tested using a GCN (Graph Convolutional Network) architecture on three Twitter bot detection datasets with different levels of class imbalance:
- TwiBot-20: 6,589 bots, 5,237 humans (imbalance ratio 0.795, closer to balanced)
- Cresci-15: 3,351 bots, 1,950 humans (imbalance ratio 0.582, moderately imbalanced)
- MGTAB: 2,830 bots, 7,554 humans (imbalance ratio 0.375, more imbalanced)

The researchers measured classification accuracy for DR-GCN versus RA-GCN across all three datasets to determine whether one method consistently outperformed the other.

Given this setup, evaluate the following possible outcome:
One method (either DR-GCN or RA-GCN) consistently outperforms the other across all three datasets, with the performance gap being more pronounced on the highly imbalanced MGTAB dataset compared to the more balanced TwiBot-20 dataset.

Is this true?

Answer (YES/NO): NO